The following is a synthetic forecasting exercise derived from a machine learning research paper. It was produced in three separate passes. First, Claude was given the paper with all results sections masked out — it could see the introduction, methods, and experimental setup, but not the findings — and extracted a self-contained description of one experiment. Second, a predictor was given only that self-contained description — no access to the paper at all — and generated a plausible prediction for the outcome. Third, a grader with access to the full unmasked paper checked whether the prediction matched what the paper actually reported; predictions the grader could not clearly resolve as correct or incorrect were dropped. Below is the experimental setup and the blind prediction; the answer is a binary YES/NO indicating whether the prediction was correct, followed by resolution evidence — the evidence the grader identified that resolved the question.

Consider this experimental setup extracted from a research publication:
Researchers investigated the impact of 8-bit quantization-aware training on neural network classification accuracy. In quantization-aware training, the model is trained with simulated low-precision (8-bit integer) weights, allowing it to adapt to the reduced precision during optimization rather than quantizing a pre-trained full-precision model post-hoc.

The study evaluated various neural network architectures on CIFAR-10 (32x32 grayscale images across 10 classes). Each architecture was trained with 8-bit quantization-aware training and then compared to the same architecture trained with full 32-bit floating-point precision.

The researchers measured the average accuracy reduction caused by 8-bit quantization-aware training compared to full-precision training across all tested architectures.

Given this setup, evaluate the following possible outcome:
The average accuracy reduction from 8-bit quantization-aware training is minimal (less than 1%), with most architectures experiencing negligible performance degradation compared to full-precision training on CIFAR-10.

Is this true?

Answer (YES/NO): YES